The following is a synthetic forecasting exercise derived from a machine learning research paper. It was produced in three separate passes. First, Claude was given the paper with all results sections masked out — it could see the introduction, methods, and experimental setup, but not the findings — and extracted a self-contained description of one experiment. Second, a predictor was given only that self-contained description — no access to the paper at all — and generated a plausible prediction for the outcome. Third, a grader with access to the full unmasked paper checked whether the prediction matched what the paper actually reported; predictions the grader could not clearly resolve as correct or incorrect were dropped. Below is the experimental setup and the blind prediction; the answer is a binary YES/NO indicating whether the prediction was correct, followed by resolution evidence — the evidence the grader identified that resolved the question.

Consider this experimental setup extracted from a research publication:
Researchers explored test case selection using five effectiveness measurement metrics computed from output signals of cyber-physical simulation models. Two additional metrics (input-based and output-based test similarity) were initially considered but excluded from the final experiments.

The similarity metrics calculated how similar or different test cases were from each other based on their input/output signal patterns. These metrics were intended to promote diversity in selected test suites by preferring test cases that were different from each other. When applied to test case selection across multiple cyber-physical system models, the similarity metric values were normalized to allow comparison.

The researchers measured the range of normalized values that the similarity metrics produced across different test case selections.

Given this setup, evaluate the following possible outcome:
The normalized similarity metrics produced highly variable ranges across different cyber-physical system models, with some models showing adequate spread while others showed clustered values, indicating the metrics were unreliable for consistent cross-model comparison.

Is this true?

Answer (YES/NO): NO